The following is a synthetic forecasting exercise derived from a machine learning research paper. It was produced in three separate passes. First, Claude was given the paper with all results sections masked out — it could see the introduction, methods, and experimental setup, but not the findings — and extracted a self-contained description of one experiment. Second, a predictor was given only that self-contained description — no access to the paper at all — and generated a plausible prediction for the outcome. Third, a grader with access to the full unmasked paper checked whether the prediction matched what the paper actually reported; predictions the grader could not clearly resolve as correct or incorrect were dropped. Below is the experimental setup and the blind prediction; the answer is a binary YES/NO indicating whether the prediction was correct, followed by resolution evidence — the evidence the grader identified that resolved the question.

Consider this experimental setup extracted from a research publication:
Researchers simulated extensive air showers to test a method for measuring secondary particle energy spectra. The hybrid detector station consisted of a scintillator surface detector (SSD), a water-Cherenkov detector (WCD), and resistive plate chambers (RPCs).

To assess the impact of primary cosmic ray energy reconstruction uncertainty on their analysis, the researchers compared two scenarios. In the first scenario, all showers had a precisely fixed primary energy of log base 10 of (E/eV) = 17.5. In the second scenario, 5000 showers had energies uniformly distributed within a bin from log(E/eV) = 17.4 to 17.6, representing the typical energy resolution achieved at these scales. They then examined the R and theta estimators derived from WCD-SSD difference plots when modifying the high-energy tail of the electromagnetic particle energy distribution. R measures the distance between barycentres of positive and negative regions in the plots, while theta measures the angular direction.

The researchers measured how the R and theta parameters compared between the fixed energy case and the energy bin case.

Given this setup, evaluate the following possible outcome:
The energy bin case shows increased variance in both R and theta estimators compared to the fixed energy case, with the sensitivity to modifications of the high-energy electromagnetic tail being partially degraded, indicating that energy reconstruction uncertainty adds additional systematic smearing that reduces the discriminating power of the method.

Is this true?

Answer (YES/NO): NO